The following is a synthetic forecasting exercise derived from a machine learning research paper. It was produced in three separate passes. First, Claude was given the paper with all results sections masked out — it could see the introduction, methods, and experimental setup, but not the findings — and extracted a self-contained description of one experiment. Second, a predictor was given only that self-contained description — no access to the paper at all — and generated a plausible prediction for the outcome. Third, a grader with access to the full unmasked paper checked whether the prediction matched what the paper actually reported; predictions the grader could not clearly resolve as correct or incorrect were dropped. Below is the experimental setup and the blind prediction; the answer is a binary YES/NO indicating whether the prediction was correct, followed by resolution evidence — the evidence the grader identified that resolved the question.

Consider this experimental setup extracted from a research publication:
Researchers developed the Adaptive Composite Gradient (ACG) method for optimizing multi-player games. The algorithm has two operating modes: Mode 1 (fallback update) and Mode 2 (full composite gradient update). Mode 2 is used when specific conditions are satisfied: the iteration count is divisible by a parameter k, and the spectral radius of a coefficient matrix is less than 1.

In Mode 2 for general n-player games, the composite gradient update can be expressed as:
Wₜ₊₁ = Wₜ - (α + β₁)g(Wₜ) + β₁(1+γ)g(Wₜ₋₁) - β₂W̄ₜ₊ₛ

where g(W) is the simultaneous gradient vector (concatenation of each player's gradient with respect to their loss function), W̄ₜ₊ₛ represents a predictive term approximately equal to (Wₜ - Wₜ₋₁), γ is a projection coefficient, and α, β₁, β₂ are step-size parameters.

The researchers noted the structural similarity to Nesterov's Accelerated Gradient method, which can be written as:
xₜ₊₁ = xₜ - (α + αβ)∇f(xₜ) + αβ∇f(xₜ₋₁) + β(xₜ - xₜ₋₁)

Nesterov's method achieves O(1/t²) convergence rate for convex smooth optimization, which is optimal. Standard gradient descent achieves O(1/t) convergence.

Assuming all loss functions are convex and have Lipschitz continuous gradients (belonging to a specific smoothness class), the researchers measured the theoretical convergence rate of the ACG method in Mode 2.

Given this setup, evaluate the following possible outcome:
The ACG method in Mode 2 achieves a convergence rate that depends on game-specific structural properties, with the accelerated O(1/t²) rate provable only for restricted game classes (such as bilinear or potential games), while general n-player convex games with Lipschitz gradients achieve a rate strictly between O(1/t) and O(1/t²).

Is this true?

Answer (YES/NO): NO